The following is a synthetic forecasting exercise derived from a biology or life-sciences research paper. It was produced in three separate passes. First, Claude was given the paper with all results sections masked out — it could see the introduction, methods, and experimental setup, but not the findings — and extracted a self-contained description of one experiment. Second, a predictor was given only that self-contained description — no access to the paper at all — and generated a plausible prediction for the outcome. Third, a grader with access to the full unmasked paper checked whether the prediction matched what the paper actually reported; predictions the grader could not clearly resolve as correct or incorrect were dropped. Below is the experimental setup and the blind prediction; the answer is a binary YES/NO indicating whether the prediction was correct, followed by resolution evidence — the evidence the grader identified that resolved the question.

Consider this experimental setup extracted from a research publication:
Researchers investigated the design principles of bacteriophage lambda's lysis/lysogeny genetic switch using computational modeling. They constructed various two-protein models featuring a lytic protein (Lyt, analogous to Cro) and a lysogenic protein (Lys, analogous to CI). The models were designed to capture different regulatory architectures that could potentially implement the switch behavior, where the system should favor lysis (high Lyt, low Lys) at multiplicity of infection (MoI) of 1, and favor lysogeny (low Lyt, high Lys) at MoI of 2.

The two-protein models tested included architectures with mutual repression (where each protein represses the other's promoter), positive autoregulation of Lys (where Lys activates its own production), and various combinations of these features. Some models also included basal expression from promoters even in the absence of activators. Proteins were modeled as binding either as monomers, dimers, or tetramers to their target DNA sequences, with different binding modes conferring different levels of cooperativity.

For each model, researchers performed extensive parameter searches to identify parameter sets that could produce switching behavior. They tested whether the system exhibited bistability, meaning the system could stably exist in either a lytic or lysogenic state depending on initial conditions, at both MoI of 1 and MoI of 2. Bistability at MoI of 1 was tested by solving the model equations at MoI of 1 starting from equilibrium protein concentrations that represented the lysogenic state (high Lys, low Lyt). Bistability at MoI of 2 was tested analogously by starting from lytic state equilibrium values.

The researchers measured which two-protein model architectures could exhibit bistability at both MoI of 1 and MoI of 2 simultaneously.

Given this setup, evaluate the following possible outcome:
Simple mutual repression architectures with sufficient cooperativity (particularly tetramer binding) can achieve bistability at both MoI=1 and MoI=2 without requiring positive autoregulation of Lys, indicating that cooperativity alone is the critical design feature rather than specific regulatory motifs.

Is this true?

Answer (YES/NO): NO